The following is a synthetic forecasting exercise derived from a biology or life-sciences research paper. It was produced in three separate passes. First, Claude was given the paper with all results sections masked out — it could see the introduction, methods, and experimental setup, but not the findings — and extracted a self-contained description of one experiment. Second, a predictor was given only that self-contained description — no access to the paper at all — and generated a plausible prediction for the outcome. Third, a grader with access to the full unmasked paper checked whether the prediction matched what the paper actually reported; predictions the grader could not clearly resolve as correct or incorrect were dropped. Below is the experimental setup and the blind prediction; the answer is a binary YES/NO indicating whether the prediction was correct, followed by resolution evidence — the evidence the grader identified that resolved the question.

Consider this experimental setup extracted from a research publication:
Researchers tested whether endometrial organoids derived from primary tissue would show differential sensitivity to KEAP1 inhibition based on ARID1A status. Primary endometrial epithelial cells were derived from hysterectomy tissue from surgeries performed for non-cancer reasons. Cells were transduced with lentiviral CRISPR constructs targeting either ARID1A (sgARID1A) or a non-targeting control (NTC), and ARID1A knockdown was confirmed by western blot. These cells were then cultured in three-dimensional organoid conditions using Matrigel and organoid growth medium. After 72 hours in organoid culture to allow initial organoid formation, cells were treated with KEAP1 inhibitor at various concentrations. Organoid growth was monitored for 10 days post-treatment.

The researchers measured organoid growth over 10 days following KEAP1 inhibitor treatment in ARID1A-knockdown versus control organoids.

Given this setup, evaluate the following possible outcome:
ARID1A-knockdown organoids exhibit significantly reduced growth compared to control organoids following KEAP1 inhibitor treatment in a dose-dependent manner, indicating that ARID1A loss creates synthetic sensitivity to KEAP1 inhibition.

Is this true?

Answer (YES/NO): YES